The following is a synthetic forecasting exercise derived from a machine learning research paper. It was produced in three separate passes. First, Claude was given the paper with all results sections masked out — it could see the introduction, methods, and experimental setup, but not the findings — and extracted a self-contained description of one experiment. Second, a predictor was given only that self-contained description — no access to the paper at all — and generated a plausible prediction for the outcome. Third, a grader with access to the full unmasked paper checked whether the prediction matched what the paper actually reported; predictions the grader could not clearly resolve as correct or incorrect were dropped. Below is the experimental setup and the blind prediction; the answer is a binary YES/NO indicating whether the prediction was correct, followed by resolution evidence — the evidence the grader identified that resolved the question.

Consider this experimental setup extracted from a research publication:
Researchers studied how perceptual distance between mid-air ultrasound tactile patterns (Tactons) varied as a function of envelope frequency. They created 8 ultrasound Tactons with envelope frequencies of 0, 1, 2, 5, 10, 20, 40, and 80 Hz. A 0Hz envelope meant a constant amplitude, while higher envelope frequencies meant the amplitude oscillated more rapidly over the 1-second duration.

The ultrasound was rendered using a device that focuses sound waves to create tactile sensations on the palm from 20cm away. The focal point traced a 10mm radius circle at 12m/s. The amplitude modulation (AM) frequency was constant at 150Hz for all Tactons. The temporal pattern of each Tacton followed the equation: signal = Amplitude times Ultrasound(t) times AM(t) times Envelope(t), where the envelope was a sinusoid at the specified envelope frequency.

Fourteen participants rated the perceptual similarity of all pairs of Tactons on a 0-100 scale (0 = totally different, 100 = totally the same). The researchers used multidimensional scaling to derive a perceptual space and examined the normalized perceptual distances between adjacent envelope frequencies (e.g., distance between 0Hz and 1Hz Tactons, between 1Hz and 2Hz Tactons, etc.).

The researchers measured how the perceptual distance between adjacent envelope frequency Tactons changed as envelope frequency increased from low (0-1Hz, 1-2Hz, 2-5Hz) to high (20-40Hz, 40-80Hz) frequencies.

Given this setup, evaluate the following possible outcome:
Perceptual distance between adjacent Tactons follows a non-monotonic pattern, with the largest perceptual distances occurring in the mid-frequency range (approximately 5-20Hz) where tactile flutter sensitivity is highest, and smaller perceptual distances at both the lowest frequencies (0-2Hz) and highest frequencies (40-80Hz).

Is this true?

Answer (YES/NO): NO